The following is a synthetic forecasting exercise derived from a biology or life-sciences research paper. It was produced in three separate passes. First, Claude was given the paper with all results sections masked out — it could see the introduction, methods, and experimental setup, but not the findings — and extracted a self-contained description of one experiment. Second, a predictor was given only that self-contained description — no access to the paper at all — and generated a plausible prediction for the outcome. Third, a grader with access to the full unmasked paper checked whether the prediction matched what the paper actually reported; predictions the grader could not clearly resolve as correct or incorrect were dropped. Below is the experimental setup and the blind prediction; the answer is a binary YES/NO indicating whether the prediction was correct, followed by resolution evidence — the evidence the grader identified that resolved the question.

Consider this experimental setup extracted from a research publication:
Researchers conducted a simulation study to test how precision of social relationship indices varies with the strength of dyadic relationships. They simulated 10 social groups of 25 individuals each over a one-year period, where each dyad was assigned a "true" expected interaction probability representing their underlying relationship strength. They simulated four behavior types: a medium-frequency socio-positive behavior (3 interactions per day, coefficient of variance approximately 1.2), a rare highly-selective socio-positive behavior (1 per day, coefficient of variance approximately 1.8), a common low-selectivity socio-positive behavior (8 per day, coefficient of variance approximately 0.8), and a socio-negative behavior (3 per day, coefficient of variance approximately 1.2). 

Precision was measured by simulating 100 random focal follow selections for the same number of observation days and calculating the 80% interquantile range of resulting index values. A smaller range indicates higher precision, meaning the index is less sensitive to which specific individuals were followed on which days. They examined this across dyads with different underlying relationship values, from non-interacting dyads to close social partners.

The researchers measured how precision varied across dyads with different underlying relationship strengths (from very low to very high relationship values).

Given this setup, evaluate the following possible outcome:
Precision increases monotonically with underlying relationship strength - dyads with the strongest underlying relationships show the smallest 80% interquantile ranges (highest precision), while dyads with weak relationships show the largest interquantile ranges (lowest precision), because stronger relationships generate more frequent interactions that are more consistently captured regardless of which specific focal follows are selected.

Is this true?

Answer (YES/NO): NO